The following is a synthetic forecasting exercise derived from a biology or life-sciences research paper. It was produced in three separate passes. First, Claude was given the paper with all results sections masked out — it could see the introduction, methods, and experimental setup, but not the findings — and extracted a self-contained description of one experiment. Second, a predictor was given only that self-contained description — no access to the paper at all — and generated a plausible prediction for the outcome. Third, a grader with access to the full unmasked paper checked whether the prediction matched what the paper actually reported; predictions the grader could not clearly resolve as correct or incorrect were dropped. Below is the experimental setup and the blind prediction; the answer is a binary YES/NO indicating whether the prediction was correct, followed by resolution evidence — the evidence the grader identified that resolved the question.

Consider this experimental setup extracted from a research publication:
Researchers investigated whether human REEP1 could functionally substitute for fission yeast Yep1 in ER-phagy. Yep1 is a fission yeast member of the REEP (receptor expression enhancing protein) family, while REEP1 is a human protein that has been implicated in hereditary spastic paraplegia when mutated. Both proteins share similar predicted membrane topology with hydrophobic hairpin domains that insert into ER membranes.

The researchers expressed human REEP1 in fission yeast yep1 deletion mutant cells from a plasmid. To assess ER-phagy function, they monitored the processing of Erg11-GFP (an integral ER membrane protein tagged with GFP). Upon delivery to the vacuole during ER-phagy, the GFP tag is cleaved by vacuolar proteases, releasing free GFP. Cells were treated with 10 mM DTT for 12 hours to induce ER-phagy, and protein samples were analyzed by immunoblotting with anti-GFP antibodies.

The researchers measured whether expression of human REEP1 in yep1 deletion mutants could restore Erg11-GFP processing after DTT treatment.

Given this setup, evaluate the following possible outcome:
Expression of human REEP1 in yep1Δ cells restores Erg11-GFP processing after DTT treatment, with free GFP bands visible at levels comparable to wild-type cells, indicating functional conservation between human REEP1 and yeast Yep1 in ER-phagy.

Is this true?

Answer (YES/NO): YES